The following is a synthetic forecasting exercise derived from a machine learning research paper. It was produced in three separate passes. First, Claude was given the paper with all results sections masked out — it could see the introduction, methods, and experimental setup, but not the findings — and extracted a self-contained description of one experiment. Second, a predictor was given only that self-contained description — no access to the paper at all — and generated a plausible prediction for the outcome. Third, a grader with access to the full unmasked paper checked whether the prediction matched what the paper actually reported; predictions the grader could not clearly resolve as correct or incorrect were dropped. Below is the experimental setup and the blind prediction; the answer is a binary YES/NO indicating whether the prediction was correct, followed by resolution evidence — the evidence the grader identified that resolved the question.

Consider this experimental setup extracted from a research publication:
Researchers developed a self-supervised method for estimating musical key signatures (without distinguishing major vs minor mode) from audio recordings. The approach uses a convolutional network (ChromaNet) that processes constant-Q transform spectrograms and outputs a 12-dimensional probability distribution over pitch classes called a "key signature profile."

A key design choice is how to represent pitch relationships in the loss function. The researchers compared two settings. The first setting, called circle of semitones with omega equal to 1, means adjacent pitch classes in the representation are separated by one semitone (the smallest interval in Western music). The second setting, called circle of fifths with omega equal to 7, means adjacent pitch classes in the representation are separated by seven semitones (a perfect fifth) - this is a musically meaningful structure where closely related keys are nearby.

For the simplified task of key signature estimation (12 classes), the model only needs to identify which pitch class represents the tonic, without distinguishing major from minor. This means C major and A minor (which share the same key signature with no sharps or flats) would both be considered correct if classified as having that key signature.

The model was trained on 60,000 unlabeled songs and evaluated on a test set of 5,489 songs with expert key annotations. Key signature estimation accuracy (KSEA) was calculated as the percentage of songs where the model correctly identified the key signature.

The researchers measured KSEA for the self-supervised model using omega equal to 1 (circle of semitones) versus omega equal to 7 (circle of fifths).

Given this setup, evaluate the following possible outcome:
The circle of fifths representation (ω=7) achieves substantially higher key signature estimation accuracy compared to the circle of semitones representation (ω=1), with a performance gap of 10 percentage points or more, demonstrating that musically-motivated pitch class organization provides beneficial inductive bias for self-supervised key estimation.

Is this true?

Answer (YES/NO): NO